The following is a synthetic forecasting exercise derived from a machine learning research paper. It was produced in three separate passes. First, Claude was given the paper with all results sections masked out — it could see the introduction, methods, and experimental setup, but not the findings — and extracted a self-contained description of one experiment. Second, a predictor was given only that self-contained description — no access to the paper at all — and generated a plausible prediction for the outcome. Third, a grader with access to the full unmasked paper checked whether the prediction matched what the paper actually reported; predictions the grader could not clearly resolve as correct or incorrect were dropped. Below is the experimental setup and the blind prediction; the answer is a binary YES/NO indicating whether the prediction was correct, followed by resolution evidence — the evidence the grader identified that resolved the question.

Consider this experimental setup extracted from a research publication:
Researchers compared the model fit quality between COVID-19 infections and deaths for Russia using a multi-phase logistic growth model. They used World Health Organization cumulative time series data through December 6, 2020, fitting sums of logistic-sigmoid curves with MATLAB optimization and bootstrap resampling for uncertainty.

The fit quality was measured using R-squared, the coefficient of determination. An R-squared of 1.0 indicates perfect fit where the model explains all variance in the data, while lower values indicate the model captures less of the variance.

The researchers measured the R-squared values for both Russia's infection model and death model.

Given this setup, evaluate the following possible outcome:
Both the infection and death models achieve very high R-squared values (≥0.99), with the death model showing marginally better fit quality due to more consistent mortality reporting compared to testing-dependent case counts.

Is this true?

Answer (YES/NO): NO